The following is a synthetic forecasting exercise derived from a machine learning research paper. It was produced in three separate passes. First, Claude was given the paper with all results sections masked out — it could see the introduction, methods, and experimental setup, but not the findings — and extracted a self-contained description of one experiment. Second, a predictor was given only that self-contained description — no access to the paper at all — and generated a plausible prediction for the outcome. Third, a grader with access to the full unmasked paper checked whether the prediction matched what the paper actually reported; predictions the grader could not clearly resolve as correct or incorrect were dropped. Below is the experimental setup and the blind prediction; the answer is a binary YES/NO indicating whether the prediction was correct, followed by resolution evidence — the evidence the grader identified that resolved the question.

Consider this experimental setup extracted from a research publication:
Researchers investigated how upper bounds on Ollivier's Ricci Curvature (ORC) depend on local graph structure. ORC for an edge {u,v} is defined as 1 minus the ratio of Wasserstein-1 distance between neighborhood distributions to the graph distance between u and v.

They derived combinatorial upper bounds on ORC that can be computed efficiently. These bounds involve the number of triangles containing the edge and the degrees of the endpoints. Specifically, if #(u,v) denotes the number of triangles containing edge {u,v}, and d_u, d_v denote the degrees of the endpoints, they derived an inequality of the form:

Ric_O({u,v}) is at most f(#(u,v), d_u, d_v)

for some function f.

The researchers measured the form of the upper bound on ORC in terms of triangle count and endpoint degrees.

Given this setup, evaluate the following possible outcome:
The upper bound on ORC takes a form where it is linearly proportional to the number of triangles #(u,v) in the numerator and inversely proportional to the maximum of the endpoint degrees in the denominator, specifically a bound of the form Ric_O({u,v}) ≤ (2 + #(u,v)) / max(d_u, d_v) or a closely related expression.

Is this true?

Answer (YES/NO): NO